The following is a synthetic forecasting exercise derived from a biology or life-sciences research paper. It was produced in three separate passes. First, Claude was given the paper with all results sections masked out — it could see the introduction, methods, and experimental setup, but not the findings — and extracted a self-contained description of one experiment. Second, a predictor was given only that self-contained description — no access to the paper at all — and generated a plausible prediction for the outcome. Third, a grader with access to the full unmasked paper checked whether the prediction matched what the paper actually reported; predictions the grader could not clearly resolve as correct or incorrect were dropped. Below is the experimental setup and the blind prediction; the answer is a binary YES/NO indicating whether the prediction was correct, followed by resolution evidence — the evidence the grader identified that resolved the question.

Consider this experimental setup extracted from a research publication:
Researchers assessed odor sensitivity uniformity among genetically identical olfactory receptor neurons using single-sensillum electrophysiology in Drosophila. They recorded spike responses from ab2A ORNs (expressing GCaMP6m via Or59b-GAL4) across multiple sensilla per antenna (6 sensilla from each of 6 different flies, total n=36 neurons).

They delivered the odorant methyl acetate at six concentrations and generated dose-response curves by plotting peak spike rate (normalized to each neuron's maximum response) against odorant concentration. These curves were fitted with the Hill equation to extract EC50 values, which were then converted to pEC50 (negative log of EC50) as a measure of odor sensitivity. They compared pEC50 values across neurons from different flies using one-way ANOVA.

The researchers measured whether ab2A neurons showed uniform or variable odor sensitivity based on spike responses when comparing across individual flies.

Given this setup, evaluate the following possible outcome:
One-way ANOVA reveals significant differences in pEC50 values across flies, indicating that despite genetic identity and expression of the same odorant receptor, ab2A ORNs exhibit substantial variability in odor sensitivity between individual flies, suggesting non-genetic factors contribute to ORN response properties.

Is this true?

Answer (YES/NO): NO